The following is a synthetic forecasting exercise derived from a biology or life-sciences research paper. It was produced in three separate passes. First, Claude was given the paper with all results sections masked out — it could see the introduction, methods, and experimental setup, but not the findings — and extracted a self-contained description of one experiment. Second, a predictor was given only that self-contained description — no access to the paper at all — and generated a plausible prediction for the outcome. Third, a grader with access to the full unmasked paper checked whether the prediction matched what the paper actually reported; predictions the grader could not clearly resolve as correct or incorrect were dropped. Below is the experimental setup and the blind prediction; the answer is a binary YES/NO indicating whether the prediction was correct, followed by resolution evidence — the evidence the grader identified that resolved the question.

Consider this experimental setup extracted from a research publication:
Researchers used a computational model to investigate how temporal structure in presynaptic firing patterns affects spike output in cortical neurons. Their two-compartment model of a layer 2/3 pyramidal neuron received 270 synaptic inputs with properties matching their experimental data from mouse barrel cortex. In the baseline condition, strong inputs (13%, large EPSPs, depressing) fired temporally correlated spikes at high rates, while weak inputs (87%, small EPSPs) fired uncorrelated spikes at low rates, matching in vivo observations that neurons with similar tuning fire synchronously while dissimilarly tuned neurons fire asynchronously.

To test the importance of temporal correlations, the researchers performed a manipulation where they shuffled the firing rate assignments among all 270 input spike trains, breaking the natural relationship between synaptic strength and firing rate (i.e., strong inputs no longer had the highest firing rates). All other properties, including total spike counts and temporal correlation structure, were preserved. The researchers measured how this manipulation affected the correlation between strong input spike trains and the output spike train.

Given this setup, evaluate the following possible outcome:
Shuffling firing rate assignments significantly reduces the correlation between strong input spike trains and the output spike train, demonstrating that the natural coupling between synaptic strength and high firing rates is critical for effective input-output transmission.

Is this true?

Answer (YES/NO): YES